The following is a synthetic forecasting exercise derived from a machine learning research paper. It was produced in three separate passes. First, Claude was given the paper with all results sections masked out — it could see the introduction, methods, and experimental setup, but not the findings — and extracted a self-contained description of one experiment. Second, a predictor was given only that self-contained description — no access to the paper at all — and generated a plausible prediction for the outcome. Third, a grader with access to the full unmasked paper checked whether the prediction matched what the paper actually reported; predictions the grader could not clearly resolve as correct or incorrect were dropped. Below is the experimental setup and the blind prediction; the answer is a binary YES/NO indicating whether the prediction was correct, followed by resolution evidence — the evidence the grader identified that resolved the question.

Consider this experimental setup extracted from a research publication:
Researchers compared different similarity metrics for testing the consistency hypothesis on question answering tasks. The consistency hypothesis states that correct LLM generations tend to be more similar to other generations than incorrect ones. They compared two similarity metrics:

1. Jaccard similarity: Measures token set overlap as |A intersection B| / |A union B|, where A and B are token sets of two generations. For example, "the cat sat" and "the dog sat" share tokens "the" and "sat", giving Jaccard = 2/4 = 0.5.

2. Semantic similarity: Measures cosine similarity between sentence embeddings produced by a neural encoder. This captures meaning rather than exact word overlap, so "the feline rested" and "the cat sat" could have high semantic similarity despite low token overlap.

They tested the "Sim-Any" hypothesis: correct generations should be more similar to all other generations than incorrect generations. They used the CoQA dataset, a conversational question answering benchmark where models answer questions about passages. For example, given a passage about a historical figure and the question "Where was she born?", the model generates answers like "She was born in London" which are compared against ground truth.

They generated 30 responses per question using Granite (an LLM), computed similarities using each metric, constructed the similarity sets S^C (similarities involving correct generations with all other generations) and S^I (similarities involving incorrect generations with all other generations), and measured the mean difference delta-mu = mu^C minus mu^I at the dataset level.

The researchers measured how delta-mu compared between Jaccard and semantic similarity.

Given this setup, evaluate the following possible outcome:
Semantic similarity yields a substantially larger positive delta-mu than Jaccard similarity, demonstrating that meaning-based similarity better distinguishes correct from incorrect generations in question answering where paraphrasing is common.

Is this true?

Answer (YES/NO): NO